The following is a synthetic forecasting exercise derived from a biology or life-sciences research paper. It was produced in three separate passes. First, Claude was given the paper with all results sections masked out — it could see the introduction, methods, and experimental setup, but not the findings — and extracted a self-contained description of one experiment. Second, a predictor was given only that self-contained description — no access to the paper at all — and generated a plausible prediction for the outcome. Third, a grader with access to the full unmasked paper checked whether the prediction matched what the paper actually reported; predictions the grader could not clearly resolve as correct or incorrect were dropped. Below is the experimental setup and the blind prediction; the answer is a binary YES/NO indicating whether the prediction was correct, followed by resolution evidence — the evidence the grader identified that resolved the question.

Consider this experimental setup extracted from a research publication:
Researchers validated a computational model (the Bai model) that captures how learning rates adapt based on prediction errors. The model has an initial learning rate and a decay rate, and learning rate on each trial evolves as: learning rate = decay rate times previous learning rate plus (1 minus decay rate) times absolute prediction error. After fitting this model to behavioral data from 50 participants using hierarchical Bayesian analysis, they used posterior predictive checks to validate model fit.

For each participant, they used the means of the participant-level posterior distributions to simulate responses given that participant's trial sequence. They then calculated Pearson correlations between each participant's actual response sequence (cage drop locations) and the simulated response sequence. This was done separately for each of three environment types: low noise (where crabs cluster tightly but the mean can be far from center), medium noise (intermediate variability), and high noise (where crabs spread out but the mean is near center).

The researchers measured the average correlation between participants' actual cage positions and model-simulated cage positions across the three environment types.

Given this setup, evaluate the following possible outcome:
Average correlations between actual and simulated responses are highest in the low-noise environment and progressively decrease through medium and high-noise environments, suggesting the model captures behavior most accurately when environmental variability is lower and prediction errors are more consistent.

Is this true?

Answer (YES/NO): YES